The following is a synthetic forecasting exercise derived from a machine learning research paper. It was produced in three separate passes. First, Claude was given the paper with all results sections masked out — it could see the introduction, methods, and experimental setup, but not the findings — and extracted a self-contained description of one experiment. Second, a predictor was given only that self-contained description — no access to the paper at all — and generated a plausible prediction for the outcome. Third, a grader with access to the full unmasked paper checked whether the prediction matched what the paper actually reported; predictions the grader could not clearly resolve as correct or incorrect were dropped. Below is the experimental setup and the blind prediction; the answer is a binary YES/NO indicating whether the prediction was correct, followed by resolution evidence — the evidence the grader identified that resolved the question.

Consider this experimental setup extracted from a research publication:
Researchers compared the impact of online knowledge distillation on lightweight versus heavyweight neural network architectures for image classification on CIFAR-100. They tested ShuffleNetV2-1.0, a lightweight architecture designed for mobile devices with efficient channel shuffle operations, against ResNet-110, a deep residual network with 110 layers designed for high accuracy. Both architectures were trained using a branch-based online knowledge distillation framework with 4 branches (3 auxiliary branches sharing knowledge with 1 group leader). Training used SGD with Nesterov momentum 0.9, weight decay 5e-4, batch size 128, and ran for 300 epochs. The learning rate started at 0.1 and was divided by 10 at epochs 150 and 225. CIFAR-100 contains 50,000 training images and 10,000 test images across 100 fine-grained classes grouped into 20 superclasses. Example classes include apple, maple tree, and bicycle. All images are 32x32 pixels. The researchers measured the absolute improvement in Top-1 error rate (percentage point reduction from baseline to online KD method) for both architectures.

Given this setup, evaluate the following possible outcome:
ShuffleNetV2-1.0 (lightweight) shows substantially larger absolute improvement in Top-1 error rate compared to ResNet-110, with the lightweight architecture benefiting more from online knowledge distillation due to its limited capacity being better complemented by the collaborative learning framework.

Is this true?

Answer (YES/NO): NO